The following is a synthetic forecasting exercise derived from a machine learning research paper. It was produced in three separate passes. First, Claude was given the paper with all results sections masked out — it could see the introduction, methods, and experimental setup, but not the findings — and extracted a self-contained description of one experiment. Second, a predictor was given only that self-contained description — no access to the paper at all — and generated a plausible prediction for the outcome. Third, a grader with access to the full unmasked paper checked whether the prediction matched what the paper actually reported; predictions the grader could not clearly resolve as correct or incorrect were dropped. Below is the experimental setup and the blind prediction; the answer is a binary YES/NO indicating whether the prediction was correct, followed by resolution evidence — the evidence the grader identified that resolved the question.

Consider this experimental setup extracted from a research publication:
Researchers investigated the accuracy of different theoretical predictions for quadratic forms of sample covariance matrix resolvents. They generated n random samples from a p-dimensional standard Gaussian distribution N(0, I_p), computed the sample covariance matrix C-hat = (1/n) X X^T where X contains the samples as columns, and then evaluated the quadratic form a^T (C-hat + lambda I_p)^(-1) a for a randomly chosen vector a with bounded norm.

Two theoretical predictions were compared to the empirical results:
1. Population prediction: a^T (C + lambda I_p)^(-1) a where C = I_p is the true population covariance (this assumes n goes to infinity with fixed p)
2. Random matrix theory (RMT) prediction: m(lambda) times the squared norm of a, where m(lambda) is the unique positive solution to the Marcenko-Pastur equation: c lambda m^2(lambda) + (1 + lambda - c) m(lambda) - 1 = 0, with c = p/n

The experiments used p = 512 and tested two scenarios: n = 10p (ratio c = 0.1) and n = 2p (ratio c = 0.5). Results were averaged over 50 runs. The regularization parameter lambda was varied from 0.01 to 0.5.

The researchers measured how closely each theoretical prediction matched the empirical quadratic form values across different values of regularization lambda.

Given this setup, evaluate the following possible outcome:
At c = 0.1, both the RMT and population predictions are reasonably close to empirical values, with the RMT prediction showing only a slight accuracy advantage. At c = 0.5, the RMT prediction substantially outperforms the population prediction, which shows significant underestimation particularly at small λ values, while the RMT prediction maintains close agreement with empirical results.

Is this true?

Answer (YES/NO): NO